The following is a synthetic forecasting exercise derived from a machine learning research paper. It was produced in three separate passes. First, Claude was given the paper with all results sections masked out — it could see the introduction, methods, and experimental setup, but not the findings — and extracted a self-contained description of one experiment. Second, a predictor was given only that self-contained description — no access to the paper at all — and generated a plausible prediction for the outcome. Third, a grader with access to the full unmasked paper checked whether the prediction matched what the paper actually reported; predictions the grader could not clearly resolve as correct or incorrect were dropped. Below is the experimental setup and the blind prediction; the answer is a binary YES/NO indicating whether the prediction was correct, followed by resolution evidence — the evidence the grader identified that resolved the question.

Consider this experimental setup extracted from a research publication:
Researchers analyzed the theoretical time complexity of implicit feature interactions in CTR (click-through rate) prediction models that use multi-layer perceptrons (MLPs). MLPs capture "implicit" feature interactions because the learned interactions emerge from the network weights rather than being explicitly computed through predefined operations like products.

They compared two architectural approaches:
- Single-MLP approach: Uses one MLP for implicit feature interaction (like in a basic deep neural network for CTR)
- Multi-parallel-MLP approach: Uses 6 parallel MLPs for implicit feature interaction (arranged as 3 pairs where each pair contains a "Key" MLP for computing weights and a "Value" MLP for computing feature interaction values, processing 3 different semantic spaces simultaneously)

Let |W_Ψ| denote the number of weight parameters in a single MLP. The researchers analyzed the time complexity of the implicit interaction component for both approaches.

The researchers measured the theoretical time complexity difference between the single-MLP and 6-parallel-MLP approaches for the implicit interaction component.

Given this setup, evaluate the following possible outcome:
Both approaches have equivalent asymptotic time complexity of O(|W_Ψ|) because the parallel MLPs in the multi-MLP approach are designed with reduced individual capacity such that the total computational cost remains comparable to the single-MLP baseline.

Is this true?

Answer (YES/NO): NO